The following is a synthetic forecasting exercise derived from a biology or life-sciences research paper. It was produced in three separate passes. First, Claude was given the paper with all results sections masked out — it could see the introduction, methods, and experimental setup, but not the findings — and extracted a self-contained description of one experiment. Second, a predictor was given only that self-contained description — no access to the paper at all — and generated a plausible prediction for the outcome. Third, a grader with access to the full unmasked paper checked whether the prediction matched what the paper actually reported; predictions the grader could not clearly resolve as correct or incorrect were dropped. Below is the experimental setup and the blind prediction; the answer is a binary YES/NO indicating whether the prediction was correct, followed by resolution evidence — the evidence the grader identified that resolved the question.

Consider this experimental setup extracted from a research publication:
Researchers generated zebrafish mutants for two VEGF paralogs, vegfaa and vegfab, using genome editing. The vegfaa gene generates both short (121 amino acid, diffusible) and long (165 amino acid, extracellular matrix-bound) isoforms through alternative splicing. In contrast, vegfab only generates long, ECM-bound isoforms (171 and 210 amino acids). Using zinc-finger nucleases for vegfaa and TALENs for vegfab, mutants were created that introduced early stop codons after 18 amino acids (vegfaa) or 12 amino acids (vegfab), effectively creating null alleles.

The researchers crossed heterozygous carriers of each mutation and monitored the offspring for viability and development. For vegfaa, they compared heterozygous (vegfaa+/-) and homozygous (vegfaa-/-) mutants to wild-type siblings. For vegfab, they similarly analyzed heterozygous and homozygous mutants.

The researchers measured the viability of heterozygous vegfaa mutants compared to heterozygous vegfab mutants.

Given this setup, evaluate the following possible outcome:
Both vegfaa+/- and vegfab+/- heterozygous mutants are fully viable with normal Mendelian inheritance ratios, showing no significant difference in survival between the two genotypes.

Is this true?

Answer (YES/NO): NO